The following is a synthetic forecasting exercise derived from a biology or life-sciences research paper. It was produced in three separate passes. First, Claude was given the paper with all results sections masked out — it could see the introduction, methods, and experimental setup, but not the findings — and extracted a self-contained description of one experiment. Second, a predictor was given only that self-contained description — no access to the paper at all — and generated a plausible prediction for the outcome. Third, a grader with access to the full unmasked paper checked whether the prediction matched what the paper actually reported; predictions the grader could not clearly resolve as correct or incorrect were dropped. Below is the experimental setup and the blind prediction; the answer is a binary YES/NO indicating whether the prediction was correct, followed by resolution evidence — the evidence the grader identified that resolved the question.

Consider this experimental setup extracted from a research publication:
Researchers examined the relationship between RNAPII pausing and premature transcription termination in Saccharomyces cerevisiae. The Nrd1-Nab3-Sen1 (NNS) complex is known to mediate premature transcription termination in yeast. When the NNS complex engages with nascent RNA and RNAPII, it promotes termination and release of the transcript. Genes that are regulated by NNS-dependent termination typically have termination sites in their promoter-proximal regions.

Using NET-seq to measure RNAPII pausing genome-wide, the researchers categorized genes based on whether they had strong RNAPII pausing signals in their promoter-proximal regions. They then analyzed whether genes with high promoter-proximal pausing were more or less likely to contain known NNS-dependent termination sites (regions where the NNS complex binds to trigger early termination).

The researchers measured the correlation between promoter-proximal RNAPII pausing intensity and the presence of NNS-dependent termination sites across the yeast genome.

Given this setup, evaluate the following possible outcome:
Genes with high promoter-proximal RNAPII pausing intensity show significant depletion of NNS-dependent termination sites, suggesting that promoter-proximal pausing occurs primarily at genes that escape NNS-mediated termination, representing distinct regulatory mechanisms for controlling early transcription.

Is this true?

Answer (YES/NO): NO